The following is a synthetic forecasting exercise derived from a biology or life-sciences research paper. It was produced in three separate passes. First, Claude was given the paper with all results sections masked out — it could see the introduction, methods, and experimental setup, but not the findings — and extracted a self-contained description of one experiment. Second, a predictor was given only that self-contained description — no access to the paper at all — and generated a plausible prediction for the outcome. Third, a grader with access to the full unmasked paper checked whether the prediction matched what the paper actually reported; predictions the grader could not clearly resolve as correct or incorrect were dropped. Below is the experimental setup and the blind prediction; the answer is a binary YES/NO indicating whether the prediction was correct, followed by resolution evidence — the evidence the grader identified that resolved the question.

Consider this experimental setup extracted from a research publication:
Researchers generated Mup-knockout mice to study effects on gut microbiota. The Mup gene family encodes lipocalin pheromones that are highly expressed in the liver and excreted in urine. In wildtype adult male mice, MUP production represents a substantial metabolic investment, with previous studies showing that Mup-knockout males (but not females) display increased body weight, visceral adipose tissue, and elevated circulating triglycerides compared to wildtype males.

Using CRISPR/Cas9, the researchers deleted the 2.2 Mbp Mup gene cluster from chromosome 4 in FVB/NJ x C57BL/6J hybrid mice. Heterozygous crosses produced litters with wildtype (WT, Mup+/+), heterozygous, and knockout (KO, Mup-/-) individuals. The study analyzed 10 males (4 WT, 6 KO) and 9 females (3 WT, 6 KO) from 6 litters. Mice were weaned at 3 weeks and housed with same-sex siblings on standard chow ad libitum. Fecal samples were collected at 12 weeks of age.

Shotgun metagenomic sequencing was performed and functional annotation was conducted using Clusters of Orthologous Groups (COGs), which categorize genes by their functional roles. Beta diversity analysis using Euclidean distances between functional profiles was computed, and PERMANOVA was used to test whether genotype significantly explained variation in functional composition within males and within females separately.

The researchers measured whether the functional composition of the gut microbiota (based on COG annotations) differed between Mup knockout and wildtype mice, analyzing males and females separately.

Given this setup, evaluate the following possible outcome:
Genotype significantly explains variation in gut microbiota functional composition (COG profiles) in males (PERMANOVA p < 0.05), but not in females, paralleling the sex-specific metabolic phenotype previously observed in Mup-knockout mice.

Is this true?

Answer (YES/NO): YES